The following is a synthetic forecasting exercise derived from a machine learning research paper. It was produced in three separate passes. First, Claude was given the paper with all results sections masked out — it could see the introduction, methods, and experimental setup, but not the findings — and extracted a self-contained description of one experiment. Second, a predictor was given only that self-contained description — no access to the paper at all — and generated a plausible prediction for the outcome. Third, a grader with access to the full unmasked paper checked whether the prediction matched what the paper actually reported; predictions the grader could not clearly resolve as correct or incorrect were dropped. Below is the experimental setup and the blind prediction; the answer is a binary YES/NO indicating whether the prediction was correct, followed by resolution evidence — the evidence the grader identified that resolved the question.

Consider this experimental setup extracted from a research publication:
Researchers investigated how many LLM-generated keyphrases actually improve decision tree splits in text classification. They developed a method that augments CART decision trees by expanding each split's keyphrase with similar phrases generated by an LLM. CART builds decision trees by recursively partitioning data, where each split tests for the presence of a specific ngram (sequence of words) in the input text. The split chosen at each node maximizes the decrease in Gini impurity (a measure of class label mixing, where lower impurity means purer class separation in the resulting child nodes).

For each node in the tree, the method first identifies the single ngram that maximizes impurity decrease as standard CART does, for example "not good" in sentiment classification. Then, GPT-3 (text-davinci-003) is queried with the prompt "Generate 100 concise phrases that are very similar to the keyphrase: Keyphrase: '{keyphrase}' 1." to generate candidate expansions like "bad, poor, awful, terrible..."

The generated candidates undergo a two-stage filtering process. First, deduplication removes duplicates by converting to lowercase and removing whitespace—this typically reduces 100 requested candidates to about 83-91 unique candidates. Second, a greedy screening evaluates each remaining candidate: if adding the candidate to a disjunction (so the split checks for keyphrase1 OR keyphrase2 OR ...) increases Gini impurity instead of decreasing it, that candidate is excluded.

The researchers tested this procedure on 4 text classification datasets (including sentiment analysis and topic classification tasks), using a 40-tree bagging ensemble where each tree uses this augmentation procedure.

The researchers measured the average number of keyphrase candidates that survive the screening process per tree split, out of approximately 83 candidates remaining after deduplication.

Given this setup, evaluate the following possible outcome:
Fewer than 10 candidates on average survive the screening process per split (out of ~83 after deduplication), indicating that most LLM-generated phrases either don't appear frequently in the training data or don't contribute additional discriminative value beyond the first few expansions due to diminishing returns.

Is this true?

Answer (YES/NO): YES